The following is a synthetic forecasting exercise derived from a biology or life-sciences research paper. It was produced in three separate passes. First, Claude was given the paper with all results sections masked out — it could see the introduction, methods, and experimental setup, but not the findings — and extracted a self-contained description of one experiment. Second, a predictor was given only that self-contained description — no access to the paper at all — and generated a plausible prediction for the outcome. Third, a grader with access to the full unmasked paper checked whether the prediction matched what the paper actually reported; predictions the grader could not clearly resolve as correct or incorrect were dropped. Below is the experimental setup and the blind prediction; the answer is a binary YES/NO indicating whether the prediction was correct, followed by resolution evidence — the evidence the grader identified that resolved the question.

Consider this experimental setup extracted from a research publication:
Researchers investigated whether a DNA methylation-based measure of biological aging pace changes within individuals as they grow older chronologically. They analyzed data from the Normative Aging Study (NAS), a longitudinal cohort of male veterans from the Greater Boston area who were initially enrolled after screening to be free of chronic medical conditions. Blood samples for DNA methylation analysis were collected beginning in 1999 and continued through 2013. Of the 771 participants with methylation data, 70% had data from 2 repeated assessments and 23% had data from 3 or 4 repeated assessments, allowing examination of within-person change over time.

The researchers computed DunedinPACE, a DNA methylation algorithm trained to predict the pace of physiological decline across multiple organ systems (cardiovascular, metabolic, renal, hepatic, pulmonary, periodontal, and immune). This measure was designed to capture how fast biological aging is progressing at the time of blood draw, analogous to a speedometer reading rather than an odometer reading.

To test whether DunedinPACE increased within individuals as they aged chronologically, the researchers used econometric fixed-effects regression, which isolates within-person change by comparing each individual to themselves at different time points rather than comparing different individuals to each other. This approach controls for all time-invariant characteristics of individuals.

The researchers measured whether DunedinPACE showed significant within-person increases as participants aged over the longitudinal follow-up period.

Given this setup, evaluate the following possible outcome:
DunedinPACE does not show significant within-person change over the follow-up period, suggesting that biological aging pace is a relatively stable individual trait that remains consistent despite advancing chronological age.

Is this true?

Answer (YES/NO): NO